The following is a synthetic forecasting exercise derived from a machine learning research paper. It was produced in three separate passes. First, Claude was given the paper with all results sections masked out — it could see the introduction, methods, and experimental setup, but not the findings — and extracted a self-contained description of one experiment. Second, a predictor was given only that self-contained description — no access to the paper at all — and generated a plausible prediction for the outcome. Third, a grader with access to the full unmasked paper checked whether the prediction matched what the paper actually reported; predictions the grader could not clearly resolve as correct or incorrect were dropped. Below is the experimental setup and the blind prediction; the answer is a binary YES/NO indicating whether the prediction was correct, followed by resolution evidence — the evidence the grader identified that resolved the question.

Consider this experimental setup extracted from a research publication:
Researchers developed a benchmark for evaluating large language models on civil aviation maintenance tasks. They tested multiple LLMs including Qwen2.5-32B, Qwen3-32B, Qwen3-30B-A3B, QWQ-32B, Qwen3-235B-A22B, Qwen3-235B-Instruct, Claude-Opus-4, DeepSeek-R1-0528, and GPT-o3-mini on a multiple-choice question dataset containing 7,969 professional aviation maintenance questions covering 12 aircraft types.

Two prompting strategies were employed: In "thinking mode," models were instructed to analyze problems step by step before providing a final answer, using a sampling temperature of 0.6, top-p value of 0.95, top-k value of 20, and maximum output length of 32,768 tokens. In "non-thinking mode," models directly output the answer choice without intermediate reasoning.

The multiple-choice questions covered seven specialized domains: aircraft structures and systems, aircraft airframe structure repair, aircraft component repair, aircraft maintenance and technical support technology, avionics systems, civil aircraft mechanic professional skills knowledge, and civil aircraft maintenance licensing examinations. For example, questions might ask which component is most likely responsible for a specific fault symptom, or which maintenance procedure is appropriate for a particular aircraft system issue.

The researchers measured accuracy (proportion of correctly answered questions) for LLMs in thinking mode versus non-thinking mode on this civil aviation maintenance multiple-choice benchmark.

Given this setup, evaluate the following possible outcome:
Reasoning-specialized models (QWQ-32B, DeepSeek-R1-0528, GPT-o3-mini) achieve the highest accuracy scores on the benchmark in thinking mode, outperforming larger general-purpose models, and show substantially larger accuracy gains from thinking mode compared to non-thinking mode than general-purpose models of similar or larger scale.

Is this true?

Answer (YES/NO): NO